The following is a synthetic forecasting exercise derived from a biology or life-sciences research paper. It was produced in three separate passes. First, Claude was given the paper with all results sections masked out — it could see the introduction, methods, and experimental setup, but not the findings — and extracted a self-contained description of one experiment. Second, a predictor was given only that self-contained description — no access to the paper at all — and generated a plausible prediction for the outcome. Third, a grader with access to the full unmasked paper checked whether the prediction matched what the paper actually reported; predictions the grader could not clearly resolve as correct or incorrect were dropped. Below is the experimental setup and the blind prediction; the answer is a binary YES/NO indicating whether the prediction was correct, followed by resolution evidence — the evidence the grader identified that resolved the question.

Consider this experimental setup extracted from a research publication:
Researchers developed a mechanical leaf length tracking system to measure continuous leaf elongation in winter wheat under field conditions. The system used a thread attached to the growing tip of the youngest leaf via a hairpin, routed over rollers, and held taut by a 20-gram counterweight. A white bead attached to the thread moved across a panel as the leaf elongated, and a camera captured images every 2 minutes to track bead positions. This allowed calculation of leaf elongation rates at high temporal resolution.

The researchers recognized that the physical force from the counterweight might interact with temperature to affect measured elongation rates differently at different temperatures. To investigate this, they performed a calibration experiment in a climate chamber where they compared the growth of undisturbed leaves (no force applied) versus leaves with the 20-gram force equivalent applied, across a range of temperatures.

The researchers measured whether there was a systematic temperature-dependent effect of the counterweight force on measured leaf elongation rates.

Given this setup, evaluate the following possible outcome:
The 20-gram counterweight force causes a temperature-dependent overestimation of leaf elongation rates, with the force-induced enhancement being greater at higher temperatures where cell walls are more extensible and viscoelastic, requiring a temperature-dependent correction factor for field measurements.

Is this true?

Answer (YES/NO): NO